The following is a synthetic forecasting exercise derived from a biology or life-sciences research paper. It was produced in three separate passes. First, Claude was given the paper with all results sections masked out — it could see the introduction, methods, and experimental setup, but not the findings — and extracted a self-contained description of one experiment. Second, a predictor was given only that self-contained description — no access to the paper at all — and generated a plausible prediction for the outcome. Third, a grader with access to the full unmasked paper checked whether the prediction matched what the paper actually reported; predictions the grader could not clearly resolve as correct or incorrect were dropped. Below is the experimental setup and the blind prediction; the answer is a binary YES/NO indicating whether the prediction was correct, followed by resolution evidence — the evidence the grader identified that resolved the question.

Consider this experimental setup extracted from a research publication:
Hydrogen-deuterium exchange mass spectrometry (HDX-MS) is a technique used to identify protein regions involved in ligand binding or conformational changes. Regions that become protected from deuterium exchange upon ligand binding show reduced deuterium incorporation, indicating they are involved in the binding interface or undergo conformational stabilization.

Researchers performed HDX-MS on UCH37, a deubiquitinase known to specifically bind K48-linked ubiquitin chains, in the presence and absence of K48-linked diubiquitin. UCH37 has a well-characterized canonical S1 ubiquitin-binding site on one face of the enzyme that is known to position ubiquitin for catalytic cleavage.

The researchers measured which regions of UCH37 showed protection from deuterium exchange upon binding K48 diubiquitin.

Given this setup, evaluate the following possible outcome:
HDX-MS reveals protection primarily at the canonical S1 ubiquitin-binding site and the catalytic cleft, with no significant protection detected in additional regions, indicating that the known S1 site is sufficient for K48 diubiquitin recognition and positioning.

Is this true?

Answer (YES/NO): NO